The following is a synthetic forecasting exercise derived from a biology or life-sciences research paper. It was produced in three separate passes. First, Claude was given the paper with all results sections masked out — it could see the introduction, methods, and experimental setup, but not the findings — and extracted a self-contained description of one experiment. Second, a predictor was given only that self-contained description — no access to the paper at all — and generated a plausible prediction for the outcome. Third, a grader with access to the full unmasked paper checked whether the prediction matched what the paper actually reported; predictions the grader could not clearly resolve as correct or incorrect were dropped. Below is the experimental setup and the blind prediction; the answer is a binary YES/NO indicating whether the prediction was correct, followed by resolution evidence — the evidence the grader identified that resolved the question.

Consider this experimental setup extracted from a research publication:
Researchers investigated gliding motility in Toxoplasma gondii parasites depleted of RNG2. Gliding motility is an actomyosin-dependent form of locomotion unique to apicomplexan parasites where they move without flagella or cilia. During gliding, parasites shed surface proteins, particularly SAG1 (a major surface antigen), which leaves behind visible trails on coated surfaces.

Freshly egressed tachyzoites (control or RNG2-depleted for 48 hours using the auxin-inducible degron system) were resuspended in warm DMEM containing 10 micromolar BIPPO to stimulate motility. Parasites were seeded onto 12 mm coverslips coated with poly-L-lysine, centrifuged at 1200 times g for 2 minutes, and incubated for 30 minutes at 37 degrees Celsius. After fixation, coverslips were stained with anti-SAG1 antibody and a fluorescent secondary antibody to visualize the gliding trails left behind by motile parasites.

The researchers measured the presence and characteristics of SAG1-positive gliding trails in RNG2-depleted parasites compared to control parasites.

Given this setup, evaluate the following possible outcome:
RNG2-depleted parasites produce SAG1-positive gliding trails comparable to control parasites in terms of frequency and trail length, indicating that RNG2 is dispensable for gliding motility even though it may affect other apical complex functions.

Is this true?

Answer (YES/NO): NO